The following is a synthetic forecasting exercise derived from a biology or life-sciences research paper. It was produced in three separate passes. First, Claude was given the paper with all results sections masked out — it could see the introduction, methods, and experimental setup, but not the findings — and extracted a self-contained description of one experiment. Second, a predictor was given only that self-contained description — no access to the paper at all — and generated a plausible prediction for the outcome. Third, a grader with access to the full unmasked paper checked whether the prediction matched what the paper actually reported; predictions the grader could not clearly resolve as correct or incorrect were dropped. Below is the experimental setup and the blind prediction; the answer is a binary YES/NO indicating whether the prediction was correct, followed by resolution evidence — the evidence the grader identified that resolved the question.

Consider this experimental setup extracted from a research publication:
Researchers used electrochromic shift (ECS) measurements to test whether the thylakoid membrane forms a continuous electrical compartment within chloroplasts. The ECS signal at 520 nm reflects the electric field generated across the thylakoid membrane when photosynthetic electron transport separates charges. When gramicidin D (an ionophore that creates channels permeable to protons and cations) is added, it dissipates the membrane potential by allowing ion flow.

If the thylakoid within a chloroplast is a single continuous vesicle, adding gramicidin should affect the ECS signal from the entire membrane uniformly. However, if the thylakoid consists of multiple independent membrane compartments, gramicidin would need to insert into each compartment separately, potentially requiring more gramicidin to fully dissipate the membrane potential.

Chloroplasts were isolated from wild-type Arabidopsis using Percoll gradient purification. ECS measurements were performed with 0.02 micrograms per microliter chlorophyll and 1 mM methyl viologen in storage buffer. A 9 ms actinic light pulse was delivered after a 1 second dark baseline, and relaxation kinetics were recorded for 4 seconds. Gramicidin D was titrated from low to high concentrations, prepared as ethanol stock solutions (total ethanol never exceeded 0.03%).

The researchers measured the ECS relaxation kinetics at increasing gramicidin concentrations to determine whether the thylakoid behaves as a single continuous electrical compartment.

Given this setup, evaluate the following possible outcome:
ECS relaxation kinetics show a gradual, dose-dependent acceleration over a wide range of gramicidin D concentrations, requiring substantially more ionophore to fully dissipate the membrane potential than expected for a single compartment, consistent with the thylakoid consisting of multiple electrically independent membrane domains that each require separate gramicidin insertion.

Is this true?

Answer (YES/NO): NO